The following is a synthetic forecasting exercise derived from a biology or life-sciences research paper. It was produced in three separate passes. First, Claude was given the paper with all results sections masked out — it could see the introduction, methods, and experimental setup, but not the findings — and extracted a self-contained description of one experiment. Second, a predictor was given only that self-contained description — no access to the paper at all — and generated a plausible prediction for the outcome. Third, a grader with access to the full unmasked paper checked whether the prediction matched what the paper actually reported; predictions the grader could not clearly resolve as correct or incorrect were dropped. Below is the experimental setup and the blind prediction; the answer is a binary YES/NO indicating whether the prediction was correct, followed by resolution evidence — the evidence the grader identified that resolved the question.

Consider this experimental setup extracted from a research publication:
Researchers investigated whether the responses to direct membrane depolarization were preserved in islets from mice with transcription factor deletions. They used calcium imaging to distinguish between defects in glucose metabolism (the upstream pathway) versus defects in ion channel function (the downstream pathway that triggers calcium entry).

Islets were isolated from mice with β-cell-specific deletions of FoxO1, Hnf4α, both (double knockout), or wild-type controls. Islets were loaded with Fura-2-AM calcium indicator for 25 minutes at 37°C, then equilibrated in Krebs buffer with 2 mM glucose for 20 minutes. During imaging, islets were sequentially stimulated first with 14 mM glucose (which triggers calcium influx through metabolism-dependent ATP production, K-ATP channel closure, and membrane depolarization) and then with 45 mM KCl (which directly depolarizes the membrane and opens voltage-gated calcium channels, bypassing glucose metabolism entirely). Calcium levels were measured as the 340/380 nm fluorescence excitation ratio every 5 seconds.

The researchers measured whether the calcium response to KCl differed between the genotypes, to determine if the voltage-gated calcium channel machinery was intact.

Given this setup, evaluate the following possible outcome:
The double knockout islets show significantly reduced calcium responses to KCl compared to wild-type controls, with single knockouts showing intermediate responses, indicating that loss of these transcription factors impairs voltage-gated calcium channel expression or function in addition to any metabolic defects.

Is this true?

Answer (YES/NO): NO